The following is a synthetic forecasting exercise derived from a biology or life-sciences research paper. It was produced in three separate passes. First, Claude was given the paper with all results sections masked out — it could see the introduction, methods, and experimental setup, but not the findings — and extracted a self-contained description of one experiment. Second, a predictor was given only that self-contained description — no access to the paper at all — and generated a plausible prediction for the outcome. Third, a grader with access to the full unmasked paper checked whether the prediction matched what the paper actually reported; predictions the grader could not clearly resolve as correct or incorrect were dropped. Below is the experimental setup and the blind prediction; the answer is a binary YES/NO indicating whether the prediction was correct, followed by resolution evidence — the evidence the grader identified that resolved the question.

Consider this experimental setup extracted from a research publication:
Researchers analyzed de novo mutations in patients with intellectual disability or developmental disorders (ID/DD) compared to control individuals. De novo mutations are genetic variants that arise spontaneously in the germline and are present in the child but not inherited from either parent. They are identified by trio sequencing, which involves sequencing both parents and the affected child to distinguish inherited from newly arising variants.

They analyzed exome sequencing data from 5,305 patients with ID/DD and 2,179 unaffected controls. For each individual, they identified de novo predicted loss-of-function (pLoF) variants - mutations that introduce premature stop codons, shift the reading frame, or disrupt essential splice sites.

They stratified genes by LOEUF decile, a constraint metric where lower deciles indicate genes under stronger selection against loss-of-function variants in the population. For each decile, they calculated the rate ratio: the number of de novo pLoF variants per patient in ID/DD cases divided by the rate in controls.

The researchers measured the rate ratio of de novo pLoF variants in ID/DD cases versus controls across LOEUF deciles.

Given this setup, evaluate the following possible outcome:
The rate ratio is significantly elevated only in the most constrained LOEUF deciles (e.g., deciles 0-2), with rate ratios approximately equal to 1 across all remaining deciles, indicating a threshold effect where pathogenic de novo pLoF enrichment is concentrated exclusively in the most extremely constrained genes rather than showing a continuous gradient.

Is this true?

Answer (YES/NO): YES